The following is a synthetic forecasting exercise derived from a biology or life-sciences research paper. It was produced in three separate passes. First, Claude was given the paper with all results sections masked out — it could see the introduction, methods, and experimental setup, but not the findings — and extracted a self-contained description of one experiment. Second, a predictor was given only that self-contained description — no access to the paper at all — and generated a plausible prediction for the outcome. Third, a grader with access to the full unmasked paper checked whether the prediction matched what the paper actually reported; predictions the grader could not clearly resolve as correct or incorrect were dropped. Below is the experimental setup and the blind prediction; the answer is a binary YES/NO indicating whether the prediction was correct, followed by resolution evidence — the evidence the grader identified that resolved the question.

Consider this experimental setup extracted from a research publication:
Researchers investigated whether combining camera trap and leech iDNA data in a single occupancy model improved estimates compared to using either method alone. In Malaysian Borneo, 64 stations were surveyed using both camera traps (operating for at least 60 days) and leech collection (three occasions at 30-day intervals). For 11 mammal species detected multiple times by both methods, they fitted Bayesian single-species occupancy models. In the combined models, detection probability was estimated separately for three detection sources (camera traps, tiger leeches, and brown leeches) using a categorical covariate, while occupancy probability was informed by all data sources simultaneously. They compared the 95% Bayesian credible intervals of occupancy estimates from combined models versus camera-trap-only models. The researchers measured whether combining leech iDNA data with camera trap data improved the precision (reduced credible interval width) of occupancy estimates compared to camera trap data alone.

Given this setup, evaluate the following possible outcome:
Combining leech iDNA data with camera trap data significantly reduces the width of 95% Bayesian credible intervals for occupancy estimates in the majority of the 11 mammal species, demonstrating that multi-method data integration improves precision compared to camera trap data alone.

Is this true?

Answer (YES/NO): YES